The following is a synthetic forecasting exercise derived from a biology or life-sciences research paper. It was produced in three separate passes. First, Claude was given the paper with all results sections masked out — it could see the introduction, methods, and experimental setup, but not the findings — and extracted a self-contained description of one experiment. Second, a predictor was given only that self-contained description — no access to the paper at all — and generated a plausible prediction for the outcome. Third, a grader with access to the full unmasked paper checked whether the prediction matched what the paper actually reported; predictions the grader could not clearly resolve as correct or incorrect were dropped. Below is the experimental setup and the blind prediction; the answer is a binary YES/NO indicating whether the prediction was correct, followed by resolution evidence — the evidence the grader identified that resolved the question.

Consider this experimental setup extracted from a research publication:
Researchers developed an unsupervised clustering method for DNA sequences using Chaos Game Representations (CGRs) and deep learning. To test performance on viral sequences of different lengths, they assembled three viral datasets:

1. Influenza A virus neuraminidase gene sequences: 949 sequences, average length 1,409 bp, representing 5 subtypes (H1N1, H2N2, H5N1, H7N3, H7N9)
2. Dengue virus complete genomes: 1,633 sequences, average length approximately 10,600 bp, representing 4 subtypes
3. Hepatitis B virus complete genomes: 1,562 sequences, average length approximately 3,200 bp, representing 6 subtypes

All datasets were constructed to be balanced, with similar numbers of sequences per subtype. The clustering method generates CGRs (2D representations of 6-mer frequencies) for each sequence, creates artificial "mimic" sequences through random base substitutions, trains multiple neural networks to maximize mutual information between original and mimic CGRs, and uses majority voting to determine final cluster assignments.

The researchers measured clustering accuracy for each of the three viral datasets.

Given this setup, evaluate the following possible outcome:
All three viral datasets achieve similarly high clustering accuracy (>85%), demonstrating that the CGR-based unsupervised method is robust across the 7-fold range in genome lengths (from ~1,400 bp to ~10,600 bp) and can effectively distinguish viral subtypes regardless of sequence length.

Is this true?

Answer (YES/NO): YES